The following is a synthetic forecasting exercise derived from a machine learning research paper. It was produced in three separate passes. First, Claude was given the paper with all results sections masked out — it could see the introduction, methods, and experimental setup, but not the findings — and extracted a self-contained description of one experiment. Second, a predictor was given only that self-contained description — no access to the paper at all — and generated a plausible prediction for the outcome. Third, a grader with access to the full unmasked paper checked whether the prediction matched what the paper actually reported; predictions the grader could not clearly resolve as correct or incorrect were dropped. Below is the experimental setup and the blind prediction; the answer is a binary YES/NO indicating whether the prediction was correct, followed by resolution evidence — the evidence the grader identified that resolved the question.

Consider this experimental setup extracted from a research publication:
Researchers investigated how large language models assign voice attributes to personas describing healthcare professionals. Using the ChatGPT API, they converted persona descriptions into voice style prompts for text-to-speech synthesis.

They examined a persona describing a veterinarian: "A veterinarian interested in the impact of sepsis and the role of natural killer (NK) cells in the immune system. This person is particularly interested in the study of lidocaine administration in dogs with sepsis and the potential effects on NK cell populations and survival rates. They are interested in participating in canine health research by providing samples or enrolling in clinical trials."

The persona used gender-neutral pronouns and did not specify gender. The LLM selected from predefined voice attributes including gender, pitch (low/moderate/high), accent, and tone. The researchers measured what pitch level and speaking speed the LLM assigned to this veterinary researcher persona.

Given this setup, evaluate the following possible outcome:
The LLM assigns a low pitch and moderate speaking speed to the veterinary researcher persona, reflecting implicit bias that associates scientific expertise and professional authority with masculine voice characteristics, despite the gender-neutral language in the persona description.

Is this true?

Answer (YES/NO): NO